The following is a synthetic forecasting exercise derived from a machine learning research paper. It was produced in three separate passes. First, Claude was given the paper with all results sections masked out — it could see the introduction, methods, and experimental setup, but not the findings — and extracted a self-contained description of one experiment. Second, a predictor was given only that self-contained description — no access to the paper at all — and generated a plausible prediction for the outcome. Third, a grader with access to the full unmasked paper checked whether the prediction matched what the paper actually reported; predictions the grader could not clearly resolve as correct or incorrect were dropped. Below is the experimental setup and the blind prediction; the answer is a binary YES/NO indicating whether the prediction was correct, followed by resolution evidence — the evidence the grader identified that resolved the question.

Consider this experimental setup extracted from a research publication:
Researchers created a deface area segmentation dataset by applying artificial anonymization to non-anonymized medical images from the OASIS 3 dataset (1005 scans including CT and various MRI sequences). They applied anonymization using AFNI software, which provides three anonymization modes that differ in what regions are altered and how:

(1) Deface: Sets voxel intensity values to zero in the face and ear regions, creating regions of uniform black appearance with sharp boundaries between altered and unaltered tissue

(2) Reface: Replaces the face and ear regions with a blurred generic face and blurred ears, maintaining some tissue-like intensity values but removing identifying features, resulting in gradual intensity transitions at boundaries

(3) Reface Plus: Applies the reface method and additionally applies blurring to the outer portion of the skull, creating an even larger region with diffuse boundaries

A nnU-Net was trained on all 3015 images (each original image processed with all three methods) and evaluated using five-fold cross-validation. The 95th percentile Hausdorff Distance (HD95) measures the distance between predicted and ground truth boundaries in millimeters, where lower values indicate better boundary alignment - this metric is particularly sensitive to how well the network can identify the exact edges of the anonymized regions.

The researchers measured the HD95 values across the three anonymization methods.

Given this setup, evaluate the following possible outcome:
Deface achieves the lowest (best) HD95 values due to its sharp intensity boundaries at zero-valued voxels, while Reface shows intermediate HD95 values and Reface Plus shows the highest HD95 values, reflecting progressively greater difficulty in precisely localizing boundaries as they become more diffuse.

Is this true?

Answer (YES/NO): NO